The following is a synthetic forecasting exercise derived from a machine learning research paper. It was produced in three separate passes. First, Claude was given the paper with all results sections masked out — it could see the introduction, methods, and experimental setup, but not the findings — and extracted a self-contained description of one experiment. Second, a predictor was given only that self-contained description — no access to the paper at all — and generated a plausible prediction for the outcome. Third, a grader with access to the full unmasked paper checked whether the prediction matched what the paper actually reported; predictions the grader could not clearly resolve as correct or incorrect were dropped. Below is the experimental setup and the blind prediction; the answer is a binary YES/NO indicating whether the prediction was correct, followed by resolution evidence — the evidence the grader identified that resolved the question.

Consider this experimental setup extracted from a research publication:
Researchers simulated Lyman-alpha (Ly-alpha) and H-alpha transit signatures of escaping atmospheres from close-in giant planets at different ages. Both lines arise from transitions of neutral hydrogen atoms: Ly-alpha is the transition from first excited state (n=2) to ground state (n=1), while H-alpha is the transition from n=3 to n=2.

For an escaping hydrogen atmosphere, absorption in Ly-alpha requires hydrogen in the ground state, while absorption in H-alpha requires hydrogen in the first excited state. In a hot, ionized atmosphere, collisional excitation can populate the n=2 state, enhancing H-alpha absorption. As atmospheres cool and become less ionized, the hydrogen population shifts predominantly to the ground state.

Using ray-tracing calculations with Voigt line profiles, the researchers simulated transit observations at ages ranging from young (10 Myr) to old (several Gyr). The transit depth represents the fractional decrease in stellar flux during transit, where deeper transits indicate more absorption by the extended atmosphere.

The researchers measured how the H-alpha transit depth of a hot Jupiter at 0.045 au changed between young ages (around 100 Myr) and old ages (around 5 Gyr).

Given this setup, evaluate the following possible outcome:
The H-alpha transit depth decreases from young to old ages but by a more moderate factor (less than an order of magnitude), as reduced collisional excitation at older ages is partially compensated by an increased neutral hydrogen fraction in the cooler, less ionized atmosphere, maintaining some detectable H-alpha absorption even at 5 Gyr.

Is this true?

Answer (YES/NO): NO